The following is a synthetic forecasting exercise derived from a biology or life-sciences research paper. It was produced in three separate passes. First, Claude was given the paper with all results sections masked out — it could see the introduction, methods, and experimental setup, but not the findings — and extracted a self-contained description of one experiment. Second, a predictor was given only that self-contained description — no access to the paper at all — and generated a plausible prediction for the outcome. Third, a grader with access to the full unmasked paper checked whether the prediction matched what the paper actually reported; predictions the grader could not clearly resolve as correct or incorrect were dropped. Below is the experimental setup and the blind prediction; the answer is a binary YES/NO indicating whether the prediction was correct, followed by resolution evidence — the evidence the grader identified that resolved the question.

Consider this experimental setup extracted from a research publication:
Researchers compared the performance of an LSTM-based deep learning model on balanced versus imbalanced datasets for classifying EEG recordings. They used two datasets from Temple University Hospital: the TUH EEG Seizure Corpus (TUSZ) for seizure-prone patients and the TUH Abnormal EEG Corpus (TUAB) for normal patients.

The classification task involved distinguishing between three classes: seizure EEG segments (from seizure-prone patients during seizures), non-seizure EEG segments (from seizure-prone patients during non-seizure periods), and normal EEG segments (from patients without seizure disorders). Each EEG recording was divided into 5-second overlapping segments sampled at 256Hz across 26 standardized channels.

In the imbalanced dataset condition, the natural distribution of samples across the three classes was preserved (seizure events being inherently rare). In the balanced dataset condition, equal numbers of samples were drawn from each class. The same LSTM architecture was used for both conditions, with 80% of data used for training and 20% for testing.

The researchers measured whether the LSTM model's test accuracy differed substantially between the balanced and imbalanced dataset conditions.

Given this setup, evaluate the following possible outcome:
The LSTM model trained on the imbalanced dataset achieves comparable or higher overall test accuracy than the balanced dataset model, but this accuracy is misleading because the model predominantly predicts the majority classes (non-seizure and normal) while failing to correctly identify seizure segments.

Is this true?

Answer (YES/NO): NO